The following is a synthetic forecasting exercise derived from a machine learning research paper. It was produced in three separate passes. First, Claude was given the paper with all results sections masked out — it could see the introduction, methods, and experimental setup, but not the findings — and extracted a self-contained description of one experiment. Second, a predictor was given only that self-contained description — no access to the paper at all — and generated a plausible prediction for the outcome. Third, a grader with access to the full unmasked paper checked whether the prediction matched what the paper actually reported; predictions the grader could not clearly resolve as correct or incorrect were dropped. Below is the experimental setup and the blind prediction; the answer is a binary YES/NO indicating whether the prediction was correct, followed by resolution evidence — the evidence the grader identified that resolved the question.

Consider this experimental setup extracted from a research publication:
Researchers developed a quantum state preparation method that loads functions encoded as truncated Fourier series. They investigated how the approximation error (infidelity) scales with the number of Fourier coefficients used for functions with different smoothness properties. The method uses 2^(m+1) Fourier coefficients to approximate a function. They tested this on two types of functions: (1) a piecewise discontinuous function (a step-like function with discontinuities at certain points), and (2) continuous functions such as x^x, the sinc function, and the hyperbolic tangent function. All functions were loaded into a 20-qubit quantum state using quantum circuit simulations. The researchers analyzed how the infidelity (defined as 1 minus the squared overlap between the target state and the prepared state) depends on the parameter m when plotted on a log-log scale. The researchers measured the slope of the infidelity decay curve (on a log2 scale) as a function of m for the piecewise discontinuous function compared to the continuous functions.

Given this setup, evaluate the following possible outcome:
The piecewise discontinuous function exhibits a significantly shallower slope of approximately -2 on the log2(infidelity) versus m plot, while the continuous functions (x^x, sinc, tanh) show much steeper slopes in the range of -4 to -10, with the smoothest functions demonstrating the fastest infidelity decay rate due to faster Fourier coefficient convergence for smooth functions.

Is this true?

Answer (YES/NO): NO